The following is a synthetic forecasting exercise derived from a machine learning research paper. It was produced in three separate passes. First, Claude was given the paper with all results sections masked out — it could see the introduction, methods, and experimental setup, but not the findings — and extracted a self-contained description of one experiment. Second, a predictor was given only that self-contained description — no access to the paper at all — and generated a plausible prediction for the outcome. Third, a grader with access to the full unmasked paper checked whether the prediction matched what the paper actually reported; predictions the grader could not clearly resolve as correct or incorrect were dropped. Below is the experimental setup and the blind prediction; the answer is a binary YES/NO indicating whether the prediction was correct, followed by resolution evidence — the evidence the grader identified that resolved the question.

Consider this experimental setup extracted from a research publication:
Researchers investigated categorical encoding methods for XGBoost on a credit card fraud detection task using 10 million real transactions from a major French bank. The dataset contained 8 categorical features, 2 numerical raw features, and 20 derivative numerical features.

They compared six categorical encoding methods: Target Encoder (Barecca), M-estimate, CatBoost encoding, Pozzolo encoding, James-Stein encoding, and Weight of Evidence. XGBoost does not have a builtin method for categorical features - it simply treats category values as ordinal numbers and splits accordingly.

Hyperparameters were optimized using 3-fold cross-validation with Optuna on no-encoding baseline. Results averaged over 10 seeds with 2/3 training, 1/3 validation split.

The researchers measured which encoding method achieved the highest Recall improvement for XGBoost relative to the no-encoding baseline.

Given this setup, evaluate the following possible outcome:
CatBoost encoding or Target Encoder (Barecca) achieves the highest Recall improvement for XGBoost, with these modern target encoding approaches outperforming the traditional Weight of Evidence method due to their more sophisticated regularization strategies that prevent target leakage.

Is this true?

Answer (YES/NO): NO